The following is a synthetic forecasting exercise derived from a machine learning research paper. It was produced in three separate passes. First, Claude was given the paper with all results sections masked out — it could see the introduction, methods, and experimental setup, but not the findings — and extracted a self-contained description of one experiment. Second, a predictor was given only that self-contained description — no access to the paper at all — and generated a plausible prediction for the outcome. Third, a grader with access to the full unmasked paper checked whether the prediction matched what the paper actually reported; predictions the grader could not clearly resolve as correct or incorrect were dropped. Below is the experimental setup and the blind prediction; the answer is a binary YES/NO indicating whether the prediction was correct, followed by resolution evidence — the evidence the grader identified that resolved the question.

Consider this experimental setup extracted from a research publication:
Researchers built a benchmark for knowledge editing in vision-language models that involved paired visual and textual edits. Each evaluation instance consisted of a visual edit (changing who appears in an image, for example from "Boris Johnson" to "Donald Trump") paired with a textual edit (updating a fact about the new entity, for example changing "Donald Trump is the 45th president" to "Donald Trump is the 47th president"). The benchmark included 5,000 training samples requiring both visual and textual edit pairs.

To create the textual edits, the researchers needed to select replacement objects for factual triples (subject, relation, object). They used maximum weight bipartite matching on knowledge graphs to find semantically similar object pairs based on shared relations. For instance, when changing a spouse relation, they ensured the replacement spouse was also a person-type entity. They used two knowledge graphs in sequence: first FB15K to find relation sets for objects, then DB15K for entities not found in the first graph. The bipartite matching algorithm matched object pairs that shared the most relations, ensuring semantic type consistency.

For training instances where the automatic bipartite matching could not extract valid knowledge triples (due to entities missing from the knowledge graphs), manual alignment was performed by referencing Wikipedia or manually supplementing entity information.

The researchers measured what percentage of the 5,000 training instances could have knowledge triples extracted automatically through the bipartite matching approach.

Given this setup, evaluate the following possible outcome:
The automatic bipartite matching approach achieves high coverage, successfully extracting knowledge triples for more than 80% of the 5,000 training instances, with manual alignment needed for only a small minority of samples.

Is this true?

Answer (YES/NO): YES